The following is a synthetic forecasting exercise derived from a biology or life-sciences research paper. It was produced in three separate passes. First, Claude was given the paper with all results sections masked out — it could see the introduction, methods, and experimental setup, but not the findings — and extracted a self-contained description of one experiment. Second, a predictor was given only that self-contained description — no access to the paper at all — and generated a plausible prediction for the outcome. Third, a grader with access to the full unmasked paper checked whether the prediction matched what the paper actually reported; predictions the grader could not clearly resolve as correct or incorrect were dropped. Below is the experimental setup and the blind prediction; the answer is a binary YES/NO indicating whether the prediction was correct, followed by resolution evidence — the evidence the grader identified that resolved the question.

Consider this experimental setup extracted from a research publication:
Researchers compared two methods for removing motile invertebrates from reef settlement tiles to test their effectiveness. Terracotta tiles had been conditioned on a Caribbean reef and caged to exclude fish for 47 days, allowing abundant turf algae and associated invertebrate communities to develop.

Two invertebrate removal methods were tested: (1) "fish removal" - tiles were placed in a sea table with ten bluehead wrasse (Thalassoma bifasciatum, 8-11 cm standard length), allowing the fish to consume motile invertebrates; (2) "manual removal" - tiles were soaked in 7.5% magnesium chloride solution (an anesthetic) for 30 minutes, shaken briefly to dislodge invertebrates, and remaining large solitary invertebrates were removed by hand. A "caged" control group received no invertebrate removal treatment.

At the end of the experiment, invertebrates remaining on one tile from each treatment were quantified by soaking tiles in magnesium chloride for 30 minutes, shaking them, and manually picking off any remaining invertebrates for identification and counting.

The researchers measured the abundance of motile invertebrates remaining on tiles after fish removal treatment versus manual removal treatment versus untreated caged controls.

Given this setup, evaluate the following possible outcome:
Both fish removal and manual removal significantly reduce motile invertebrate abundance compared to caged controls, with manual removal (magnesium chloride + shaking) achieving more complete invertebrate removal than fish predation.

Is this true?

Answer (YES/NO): NO